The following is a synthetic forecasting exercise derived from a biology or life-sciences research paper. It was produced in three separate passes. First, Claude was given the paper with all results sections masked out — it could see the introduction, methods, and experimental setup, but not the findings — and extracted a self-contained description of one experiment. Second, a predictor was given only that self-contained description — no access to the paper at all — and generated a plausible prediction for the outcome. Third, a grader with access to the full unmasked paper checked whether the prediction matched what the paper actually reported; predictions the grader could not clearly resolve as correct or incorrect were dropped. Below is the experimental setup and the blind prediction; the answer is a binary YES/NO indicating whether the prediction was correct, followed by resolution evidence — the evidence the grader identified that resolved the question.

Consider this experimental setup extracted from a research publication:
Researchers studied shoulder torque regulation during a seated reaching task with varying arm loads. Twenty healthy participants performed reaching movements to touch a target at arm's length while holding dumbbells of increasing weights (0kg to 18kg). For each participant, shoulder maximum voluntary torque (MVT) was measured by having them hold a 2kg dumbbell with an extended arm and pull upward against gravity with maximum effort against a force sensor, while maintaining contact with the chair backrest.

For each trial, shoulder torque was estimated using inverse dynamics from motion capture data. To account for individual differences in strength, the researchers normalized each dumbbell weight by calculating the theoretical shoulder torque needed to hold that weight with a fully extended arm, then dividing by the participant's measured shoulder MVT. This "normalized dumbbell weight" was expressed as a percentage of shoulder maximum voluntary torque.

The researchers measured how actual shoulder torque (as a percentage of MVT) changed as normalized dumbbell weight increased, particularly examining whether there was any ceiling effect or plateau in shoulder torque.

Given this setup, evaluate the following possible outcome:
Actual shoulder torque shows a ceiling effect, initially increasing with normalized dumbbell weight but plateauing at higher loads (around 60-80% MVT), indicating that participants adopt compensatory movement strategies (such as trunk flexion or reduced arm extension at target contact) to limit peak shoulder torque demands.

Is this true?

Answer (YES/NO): YES